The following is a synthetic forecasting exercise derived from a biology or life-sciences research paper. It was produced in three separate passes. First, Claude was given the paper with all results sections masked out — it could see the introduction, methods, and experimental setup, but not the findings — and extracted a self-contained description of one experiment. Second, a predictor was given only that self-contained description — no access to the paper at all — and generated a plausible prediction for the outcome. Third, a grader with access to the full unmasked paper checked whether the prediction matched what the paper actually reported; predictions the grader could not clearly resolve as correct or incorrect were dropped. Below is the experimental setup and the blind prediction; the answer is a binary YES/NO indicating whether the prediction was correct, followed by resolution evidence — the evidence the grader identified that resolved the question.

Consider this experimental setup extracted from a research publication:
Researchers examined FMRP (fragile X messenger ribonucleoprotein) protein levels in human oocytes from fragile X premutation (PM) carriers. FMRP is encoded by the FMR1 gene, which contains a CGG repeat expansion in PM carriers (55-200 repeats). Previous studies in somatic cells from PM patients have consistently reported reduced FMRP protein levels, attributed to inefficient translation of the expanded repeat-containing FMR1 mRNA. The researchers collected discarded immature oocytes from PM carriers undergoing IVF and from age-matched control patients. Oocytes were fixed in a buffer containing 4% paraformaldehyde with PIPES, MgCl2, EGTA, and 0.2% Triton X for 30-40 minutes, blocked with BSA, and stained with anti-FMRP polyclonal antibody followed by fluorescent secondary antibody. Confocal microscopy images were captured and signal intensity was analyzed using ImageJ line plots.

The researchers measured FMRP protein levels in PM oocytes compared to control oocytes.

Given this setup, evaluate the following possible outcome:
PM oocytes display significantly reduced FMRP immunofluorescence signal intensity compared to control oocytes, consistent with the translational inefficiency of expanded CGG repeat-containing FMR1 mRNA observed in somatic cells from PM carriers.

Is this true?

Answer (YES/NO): NO